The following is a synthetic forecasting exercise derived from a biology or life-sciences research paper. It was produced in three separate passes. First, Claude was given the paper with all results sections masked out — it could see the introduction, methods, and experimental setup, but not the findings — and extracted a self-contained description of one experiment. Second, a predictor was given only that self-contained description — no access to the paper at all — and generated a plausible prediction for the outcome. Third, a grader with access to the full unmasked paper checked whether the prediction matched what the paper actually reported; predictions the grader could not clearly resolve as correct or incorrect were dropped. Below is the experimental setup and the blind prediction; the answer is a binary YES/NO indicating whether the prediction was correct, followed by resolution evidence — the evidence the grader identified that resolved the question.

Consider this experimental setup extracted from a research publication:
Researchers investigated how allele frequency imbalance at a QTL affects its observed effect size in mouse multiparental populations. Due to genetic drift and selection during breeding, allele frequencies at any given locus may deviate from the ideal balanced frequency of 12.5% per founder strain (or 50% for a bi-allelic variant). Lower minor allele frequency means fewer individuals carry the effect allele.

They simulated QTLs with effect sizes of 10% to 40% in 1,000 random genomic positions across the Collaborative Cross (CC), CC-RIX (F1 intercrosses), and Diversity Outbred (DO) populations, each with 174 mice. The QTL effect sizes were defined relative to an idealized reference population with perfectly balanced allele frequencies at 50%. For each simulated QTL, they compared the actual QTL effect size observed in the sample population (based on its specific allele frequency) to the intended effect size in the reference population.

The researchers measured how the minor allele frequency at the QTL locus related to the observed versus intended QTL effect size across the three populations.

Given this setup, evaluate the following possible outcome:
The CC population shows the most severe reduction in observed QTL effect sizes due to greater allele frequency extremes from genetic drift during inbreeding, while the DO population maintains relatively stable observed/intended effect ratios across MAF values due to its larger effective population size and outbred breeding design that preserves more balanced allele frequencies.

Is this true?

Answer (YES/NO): NO